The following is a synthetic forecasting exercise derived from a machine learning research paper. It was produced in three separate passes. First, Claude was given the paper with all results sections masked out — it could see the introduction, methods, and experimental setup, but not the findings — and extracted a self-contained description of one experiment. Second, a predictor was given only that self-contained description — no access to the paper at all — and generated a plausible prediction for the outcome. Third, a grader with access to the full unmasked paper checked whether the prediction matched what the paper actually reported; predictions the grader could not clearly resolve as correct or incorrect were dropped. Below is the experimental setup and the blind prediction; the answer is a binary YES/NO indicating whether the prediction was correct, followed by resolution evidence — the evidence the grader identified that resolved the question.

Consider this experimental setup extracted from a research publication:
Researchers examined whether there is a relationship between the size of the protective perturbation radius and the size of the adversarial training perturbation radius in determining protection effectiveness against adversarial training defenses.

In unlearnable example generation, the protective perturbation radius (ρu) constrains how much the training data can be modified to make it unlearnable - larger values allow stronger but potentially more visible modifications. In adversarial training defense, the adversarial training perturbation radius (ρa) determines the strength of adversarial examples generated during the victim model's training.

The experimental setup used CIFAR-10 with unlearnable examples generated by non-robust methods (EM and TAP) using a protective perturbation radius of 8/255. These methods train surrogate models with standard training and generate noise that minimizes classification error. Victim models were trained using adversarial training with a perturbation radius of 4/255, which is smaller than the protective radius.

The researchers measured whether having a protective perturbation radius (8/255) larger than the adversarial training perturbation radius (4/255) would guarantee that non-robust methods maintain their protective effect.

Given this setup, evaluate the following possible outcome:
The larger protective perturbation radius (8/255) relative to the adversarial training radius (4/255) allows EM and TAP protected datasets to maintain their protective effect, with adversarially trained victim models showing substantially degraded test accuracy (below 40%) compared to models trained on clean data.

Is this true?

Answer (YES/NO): NO